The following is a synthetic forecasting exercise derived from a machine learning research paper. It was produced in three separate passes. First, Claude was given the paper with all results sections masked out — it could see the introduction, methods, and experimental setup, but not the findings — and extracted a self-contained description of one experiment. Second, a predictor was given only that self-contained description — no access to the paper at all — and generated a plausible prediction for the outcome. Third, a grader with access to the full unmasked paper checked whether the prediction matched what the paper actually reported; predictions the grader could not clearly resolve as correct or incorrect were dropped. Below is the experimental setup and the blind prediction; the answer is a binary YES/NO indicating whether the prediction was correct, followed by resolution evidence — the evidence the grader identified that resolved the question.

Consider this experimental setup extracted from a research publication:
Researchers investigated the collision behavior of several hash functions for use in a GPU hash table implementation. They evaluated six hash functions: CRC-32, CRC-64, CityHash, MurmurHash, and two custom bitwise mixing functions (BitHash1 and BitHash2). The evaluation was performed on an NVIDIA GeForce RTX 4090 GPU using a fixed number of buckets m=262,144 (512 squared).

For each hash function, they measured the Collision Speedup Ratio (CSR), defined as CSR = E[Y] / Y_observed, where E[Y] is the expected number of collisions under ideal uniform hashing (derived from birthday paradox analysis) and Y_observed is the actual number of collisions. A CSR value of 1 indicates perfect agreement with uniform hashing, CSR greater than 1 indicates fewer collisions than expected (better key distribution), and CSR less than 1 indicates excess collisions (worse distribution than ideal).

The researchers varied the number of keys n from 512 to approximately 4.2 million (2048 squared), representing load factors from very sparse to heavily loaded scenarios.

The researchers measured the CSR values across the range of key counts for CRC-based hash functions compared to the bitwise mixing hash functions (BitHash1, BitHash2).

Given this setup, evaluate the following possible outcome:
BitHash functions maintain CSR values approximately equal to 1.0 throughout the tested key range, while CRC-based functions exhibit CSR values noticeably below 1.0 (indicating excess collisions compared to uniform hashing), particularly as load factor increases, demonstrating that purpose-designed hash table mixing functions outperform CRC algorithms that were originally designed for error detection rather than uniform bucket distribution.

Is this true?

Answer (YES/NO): NO